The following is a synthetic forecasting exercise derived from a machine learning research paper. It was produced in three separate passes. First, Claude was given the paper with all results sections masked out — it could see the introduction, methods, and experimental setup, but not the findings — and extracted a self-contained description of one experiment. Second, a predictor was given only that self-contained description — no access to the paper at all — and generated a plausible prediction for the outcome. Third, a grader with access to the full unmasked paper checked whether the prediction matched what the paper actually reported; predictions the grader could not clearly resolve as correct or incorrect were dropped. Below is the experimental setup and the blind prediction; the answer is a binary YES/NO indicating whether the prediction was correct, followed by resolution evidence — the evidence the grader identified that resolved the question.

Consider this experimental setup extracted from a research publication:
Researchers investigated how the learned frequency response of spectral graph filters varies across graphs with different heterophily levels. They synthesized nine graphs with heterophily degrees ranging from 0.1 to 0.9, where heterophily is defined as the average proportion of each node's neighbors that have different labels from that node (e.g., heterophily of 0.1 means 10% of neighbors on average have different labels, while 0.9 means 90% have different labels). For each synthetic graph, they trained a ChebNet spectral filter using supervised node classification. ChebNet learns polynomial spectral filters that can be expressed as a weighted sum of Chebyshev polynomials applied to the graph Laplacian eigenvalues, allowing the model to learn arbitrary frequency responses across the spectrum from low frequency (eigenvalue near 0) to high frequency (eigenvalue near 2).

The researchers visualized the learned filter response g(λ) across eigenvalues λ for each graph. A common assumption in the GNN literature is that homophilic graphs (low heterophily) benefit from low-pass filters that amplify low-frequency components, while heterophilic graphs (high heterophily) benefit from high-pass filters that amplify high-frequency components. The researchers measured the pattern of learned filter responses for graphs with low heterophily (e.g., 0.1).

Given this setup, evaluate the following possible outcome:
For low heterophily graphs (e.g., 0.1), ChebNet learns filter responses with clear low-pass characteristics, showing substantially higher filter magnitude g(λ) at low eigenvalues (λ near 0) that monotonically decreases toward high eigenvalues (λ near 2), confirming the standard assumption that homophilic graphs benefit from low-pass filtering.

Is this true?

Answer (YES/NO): NO